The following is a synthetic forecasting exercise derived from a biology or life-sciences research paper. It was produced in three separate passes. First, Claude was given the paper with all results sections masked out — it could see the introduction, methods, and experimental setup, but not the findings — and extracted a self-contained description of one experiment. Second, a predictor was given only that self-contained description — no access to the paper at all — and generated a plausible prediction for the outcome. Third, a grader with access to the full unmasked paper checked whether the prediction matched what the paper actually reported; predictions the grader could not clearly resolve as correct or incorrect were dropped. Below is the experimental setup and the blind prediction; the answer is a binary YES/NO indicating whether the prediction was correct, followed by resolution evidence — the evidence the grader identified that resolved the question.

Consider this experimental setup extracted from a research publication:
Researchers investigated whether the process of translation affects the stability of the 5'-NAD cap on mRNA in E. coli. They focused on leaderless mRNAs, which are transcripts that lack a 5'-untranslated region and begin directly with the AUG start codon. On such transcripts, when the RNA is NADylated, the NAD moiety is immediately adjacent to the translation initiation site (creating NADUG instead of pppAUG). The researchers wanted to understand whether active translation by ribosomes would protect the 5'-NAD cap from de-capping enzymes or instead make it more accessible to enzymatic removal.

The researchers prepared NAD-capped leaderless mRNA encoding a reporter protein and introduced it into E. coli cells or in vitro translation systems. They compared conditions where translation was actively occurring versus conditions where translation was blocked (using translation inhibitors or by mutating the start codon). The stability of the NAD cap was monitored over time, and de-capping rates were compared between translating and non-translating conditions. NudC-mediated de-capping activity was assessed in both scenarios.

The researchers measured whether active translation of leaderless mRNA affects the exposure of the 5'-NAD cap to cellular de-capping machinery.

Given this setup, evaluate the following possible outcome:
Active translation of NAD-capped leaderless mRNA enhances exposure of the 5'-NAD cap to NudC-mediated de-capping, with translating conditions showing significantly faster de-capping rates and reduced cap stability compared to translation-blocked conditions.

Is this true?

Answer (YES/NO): YES